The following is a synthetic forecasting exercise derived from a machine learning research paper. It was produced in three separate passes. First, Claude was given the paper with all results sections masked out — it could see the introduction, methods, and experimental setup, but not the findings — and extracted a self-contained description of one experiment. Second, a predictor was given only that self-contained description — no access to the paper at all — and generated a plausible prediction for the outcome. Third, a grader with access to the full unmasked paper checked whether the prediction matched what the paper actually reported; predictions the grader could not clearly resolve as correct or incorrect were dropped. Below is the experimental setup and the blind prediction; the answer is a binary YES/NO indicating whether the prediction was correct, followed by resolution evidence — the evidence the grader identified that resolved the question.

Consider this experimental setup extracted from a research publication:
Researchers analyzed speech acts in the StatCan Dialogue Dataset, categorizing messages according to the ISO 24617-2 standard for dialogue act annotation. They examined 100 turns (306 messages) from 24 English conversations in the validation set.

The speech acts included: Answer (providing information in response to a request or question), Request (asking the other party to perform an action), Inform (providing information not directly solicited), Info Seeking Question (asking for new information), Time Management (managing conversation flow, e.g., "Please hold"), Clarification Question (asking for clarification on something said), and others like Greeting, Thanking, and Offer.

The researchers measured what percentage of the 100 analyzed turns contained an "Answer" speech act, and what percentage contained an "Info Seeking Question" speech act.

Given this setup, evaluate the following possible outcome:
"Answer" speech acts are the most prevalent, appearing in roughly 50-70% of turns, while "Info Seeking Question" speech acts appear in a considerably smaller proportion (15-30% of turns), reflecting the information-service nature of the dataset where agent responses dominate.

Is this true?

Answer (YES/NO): NO